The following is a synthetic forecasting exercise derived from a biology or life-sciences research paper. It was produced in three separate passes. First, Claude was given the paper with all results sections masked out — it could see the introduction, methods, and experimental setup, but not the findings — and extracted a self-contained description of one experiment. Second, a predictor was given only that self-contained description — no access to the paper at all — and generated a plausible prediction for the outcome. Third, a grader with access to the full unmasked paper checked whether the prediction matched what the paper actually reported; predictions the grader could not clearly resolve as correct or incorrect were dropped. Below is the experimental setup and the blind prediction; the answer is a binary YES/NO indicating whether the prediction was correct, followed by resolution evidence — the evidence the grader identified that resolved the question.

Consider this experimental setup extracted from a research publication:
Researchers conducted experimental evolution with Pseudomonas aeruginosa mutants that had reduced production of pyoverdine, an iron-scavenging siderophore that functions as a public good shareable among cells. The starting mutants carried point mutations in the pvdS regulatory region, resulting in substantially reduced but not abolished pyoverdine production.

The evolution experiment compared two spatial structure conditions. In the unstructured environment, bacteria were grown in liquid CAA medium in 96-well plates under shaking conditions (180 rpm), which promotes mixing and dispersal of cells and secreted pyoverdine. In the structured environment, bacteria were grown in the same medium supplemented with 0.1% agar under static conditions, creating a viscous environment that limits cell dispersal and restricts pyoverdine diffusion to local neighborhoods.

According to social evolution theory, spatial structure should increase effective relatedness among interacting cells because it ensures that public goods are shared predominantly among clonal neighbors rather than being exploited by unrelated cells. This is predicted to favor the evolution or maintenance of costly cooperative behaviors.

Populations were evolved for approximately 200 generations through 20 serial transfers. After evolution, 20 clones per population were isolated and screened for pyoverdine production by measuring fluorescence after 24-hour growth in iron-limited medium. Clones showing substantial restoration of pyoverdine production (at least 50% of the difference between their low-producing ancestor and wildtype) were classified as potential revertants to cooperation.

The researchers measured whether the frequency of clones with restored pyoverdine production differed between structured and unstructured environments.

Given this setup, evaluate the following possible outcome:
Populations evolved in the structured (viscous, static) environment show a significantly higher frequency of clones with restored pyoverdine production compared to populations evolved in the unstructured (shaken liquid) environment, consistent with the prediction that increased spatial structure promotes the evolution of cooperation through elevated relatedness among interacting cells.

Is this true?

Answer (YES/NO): NO